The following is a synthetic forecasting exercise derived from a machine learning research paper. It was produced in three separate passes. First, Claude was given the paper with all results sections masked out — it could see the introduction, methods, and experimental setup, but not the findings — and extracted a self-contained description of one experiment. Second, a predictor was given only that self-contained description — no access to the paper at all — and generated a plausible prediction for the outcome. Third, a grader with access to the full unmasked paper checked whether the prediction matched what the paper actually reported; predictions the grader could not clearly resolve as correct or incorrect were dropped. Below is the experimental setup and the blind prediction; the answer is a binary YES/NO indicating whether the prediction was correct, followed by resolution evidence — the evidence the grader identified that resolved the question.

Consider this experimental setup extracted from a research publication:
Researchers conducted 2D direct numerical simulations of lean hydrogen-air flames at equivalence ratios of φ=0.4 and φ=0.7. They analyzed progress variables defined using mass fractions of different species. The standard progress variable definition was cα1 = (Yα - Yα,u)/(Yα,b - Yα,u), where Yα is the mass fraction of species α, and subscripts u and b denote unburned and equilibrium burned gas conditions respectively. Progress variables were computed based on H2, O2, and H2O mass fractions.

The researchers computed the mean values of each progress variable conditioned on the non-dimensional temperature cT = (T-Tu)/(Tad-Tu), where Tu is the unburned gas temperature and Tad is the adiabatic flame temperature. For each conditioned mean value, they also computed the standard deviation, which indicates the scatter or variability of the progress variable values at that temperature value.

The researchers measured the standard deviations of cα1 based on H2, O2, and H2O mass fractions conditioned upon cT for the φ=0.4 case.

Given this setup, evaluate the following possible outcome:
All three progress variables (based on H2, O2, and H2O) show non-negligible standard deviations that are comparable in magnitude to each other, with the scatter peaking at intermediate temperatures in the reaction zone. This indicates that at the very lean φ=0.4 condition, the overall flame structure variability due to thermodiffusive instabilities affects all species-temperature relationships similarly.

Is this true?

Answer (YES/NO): NO